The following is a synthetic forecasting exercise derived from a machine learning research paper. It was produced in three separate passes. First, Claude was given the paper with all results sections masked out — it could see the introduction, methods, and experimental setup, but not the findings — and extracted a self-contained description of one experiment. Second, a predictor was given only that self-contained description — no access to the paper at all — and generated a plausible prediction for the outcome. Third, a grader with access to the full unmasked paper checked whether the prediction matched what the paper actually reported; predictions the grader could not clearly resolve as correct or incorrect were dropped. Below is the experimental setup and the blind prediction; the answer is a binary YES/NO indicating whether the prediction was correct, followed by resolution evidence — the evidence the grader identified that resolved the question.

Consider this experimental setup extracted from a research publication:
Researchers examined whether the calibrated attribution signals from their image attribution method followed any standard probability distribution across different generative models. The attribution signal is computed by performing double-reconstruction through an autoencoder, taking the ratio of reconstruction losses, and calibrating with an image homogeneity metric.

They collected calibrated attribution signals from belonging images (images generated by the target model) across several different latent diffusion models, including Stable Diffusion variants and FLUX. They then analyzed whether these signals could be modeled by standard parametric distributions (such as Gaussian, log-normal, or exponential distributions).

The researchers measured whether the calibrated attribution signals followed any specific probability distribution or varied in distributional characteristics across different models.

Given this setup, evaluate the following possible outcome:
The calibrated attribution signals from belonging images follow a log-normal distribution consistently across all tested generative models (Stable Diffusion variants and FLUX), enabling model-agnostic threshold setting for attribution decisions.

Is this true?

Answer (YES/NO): NO